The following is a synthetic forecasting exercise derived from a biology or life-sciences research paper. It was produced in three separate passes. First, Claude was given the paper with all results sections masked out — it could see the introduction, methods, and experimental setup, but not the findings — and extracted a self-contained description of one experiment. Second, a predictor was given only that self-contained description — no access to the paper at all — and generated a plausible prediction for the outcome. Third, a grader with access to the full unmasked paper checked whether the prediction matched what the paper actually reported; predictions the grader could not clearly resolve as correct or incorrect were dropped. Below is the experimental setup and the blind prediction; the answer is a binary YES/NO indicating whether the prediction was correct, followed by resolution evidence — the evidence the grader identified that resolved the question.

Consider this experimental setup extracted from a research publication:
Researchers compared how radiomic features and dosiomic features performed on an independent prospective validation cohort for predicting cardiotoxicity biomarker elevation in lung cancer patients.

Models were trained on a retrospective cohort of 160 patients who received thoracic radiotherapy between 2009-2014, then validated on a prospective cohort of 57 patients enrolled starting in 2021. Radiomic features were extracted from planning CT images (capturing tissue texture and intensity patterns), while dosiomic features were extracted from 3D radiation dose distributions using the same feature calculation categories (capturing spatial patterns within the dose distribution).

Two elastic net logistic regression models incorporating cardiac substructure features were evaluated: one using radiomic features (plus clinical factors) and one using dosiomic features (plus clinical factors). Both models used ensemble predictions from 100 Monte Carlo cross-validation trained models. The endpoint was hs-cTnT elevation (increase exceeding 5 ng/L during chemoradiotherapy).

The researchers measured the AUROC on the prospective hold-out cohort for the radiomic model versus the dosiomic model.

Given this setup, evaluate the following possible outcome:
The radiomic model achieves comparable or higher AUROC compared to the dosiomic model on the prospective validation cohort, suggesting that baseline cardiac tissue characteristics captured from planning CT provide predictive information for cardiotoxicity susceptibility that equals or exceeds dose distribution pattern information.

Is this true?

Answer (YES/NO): NO